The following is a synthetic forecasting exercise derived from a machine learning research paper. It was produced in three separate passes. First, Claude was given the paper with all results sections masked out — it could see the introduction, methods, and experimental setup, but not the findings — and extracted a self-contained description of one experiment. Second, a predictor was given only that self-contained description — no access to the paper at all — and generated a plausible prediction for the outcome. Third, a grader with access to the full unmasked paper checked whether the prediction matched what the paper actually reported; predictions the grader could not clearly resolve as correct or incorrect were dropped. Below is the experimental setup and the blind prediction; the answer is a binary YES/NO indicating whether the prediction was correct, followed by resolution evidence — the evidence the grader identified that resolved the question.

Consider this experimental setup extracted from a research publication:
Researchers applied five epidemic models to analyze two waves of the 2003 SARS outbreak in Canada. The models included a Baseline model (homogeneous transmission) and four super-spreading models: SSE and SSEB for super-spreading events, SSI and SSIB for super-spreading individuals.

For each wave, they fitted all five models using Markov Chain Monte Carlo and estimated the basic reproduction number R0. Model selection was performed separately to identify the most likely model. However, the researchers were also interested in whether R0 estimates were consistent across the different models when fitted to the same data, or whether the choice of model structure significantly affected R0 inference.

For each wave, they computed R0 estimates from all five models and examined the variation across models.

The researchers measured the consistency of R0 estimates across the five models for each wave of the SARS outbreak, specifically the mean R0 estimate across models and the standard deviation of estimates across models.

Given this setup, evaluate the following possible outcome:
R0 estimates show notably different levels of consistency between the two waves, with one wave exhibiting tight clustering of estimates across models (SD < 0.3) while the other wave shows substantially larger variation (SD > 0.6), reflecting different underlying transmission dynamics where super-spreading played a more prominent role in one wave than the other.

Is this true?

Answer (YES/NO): YES